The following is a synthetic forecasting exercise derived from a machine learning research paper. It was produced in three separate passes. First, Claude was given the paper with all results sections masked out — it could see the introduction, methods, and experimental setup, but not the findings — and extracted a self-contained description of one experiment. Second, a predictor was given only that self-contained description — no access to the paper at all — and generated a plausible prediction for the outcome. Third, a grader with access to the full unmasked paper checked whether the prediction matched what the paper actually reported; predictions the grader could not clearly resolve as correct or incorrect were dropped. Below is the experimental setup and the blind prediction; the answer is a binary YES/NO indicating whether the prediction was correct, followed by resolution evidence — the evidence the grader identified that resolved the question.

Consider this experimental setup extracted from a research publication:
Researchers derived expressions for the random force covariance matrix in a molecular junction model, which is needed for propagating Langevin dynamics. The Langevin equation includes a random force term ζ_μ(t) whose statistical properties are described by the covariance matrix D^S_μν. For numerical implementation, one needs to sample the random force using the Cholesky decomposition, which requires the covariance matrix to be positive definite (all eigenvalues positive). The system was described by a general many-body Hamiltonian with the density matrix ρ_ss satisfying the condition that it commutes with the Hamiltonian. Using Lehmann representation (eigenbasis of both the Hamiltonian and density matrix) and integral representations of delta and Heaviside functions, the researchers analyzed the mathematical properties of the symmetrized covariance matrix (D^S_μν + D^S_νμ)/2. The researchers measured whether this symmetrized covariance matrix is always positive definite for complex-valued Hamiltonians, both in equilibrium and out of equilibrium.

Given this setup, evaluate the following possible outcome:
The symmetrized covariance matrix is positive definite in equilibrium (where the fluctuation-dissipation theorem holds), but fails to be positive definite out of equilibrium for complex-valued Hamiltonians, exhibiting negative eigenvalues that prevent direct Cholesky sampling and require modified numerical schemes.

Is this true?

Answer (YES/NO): NO